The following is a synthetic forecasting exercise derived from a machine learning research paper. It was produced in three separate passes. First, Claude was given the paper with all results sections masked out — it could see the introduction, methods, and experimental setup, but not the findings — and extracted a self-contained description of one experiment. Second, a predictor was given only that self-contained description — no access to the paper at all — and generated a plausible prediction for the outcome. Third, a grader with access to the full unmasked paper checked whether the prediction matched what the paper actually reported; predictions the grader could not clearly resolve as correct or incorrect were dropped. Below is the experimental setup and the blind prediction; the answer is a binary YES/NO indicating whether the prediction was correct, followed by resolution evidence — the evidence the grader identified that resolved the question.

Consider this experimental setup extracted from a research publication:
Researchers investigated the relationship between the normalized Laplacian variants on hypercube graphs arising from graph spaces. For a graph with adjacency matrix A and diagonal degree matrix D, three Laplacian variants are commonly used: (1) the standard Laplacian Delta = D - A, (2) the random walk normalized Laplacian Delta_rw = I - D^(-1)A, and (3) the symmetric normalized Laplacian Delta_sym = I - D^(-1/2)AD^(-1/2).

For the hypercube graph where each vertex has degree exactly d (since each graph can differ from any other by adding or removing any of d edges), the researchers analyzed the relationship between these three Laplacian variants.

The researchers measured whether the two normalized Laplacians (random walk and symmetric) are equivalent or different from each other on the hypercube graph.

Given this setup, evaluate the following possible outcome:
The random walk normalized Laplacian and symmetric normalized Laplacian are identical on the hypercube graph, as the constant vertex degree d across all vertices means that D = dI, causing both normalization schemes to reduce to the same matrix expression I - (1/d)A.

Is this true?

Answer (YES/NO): YES